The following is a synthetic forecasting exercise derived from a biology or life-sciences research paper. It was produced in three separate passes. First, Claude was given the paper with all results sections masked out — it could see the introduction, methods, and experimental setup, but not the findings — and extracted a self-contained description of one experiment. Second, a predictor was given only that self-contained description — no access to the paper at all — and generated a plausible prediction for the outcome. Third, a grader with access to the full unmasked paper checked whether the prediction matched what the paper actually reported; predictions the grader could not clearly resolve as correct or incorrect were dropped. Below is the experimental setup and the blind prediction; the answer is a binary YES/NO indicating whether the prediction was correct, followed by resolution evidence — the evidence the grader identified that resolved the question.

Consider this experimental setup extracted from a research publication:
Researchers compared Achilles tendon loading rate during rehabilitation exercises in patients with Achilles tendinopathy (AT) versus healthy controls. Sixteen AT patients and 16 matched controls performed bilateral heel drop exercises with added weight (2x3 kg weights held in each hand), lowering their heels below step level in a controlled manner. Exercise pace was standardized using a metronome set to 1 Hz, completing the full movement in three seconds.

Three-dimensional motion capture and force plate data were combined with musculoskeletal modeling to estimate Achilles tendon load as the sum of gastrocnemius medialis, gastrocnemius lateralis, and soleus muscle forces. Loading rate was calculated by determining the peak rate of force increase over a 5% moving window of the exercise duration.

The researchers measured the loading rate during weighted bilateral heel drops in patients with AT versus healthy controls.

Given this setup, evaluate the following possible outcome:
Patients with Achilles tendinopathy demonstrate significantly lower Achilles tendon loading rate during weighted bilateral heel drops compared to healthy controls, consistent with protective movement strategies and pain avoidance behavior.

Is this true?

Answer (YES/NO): NO